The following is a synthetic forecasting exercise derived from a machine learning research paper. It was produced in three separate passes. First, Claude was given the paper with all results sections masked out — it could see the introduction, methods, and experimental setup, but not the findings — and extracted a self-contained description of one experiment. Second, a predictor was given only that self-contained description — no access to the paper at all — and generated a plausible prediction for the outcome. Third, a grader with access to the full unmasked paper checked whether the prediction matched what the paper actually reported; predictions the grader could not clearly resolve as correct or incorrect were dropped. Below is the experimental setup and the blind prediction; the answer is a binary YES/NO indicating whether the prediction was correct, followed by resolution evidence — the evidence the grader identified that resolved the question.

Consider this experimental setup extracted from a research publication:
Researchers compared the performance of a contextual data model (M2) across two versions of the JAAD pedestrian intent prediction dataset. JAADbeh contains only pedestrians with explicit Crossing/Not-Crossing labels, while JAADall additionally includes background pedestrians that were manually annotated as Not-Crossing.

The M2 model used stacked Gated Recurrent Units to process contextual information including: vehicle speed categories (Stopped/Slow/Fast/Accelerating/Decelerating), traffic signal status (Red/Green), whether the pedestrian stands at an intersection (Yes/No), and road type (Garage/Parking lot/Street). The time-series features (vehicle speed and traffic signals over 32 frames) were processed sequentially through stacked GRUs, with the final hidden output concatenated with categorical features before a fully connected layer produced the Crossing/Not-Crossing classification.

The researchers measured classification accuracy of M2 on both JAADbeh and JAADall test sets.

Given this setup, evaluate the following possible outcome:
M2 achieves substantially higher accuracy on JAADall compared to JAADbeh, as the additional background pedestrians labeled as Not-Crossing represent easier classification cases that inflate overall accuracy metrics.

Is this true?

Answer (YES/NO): NO